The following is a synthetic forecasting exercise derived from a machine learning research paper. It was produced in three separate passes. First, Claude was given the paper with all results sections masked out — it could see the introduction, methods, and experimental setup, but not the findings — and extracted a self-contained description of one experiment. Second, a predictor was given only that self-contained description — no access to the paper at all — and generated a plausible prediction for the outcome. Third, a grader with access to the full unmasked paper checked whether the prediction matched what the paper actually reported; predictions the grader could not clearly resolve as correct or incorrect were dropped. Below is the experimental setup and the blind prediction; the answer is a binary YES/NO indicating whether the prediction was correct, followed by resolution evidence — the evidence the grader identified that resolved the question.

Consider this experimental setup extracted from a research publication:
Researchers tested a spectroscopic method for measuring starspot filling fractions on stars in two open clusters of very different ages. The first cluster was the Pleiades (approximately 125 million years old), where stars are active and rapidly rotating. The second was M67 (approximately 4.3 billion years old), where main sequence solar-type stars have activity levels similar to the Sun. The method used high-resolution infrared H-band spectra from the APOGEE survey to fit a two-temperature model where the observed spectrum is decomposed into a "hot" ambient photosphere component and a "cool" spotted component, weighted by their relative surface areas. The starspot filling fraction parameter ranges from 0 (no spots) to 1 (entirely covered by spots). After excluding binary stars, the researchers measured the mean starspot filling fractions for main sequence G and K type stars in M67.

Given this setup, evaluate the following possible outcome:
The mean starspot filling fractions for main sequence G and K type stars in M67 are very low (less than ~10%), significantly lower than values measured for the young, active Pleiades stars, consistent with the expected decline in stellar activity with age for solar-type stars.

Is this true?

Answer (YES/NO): YES